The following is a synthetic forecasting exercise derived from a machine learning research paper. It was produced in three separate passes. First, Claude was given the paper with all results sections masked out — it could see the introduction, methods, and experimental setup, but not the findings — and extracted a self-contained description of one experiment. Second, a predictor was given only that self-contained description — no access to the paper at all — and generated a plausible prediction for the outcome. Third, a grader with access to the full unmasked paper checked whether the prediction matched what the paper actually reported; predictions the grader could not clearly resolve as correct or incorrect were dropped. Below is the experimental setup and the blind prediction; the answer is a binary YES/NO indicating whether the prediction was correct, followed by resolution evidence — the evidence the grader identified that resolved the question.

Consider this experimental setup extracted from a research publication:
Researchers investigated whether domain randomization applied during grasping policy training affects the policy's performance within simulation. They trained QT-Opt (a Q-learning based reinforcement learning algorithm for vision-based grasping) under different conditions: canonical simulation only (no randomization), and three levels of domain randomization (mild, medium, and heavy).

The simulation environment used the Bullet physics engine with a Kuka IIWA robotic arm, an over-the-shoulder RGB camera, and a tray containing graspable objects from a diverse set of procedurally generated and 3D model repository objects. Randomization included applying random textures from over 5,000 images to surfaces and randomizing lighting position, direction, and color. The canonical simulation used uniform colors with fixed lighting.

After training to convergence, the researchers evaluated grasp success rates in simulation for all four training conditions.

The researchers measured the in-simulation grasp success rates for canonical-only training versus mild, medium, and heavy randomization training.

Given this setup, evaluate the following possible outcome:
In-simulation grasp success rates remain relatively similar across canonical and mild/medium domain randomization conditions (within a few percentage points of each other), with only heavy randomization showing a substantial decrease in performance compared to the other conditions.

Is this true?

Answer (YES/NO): NO